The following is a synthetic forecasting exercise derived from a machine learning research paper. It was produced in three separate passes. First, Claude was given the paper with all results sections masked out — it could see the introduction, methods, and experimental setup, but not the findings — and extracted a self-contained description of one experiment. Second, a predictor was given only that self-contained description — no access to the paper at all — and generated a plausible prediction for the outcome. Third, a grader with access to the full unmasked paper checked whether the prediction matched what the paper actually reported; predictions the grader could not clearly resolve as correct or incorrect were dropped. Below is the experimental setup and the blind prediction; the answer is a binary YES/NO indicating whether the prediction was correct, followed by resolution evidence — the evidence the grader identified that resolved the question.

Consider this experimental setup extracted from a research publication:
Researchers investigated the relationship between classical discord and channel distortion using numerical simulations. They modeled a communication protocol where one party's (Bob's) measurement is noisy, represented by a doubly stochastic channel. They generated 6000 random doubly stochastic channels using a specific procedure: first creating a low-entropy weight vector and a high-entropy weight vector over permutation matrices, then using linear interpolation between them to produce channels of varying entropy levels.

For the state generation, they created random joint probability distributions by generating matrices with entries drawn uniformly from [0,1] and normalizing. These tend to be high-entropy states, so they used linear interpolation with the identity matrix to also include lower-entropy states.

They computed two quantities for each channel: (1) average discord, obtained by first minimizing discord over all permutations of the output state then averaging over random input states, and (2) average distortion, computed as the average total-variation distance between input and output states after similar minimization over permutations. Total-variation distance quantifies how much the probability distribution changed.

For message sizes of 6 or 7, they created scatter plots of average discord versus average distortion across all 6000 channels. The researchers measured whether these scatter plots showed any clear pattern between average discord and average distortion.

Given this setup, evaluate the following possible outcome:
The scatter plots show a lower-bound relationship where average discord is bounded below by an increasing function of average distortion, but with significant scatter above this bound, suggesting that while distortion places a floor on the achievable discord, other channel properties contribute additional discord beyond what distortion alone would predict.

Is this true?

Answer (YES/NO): NO